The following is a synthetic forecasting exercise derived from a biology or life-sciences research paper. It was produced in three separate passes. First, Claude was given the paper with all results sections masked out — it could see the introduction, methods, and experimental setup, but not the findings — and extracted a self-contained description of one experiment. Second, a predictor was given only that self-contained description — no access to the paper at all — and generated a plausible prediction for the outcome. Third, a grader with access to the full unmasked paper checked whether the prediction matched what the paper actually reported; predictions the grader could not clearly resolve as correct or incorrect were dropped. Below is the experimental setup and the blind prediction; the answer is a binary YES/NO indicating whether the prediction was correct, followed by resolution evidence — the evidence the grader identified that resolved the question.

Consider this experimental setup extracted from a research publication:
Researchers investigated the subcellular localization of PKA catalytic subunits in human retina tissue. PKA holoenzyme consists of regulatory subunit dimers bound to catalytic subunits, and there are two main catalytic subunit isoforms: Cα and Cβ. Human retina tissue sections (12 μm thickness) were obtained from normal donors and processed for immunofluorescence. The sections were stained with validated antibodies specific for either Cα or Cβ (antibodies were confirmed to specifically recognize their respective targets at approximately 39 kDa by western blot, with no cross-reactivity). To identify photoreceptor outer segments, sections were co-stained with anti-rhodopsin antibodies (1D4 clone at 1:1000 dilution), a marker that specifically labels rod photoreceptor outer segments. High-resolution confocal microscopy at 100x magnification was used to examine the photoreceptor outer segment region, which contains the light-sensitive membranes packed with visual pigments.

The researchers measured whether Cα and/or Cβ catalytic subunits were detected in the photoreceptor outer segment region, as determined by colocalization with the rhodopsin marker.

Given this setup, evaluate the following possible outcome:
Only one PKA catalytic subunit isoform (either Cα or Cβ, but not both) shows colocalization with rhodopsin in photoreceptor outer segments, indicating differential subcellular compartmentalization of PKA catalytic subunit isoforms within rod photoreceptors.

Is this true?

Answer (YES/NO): YES